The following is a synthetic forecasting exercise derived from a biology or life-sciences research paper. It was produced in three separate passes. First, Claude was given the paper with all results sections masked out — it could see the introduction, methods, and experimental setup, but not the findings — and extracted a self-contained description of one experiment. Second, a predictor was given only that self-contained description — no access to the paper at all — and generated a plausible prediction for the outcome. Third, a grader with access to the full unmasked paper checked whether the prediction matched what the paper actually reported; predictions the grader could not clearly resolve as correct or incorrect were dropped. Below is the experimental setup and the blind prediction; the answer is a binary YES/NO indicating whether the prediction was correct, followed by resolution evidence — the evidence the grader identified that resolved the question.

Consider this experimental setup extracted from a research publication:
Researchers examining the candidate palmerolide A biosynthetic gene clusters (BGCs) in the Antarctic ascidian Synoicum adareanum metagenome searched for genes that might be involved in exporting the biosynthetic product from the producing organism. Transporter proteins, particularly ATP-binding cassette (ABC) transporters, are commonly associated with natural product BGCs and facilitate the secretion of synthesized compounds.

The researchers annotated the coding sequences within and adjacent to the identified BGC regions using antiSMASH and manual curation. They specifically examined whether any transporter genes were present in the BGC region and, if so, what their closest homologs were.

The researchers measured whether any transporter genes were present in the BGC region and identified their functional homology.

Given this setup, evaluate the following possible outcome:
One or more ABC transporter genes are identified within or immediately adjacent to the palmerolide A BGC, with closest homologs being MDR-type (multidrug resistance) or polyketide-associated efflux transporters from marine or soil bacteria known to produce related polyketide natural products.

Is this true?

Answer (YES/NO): NO